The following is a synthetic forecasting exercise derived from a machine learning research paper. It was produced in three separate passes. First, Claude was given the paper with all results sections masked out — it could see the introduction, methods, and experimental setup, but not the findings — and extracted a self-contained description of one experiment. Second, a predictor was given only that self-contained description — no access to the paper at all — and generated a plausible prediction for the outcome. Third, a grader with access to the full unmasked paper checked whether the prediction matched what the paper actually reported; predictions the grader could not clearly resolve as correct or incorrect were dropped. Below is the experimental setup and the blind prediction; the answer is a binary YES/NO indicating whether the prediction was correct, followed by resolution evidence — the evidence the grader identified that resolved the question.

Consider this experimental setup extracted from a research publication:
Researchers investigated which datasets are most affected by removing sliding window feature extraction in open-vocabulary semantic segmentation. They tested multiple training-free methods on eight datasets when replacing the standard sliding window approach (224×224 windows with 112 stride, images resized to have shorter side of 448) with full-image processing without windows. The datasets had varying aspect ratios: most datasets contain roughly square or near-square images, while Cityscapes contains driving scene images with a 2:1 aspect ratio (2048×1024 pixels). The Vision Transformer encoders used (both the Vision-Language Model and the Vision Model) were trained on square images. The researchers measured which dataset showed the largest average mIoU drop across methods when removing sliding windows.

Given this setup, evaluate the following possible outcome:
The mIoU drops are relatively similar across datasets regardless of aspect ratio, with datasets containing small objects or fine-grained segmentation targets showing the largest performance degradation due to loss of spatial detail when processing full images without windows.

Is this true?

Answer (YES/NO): NO